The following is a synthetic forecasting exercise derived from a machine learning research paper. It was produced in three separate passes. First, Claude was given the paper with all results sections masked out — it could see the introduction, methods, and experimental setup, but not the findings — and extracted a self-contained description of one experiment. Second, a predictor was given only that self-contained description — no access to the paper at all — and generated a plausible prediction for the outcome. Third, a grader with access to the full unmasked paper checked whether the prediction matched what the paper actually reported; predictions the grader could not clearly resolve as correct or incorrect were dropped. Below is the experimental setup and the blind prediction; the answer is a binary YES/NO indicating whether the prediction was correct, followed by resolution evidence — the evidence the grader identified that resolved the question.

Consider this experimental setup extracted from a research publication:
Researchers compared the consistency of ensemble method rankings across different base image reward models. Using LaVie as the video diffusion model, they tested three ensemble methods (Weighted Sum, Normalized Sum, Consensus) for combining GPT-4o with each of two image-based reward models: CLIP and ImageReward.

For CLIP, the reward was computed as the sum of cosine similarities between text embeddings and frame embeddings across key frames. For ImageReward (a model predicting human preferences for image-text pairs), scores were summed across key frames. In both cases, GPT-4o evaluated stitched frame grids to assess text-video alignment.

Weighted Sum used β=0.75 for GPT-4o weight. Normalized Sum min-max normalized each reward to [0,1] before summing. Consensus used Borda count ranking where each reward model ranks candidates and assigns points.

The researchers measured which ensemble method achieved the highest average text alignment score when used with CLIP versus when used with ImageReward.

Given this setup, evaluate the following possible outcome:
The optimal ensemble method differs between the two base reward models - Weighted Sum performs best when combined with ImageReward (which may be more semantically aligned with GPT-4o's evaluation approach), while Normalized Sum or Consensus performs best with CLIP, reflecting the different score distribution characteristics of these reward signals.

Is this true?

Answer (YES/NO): NO